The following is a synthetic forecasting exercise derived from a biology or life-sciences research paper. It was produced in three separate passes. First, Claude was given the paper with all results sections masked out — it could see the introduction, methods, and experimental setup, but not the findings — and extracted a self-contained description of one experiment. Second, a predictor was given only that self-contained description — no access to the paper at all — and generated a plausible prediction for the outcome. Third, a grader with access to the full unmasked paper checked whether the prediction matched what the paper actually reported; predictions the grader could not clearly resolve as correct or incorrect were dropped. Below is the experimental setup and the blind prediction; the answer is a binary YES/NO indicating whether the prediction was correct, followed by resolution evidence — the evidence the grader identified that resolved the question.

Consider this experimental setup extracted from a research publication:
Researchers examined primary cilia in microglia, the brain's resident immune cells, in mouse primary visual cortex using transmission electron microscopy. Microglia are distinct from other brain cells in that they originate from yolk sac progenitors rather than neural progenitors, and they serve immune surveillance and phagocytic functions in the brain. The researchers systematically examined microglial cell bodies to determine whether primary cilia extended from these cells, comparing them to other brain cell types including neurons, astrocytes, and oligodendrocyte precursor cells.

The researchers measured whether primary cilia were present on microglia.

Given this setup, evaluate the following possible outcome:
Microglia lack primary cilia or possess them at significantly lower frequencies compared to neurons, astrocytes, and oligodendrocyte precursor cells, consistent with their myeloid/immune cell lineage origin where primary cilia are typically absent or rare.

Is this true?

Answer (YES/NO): YES